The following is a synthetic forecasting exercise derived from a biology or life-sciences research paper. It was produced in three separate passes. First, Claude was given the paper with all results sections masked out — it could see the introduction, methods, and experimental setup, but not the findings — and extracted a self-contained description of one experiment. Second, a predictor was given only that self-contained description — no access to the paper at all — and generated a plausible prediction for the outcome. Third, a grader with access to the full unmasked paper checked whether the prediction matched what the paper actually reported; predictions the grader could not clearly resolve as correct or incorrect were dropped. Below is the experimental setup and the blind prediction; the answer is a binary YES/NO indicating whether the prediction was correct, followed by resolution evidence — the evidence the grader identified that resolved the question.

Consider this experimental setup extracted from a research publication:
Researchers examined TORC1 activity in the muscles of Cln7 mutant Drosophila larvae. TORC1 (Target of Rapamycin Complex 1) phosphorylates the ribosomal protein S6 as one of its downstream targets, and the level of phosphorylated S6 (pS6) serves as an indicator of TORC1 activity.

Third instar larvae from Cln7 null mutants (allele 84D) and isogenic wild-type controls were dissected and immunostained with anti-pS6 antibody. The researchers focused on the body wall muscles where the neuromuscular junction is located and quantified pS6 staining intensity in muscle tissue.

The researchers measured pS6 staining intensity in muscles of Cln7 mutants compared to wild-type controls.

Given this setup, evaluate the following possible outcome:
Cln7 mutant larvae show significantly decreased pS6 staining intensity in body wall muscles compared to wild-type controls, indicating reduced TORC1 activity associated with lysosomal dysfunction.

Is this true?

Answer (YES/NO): NO